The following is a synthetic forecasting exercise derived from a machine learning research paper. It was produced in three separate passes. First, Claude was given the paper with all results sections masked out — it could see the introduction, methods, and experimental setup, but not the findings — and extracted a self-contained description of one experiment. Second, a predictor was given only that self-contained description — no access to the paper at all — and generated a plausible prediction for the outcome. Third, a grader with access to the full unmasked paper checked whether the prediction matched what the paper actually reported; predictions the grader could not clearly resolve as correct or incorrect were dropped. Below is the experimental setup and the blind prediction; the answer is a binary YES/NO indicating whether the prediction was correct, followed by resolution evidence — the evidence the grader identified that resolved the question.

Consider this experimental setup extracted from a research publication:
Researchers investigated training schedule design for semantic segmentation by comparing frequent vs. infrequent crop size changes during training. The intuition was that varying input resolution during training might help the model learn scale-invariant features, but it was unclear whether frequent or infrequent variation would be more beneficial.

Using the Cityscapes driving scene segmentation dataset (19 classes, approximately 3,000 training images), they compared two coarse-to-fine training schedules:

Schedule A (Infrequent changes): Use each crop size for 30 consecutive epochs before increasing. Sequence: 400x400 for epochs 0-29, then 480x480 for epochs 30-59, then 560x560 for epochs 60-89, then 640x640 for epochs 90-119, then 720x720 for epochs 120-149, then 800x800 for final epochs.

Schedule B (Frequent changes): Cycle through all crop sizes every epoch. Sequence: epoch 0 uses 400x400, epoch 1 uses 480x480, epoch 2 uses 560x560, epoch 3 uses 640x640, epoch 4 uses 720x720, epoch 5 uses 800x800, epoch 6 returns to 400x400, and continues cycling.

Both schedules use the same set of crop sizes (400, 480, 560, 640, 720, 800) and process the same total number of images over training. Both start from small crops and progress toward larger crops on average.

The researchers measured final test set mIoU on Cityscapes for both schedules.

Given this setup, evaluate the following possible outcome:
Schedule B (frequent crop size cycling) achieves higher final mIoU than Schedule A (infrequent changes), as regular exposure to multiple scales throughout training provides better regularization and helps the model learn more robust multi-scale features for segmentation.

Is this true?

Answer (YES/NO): YES